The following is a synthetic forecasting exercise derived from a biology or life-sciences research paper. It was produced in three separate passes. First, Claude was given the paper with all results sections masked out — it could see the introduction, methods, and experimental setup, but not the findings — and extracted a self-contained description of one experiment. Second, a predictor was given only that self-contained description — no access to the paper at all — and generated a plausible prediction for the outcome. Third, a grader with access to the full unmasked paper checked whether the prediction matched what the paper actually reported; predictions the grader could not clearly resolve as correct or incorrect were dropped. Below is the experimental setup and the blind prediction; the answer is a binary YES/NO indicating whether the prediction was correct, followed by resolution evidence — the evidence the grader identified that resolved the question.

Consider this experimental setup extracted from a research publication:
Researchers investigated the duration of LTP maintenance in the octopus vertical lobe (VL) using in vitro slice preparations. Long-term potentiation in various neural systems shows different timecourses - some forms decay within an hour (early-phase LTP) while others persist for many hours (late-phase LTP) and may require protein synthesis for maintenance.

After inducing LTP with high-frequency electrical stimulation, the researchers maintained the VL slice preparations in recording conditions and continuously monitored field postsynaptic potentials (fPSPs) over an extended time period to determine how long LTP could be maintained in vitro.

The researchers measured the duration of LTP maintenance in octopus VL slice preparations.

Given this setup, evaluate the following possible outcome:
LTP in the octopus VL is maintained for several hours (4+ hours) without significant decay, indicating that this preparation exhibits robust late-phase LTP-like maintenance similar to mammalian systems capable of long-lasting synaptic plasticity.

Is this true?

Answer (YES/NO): YES